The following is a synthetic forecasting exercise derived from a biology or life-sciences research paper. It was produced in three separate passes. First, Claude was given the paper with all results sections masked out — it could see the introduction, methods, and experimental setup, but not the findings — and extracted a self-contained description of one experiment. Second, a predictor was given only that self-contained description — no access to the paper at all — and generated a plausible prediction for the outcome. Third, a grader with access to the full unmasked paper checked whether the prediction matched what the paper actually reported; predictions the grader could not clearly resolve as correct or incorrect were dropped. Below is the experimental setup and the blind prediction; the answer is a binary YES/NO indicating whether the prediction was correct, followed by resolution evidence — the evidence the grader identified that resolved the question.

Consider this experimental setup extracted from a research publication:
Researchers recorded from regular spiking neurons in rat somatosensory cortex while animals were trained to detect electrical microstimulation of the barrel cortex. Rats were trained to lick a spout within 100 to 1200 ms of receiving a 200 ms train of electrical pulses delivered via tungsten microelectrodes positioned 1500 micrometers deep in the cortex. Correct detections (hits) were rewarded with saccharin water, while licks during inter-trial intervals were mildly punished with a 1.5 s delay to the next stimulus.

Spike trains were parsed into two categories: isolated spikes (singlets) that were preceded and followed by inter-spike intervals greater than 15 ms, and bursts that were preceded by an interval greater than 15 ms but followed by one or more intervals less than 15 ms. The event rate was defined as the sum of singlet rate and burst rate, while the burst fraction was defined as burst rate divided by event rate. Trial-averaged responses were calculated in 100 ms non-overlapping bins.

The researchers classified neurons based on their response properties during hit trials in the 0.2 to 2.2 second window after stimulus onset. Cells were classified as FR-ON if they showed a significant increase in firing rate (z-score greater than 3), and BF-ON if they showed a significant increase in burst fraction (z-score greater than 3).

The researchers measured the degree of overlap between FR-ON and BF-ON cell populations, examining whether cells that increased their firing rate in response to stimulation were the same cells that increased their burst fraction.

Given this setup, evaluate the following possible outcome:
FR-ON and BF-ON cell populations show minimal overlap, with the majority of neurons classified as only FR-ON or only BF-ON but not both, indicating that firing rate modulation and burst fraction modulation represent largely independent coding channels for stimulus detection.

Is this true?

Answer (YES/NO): YES